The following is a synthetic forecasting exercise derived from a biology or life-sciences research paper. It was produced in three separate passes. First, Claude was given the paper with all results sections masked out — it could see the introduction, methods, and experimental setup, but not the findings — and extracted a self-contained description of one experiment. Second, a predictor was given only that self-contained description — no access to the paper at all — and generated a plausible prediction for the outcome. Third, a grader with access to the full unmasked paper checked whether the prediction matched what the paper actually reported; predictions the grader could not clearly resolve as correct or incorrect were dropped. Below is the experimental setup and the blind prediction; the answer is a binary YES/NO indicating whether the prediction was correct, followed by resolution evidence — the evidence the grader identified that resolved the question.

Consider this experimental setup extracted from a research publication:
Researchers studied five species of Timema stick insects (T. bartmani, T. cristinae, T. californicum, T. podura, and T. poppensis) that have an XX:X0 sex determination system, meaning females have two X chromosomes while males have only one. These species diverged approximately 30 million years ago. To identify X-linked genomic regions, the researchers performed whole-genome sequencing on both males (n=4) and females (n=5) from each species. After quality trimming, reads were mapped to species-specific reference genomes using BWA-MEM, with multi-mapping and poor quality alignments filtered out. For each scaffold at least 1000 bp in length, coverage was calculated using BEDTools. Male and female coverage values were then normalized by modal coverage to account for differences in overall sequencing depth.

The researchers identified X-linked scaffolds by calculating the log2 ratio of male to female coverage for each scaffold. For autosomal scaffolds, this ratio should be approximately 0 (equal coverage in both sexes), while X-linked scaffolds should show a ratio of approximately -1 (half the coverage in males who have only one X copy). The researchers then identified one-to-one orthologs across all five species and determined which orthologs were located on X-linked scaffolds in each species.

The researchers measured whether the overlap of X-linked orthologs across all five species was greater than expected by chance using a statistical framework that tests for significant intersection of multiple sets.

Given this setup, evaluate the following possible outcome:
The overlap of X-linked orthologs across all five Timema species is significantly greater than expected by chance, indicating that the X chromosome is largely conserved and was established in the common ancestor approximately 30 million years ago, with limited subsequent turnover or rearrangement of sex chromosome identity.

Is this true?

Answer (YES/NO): YES